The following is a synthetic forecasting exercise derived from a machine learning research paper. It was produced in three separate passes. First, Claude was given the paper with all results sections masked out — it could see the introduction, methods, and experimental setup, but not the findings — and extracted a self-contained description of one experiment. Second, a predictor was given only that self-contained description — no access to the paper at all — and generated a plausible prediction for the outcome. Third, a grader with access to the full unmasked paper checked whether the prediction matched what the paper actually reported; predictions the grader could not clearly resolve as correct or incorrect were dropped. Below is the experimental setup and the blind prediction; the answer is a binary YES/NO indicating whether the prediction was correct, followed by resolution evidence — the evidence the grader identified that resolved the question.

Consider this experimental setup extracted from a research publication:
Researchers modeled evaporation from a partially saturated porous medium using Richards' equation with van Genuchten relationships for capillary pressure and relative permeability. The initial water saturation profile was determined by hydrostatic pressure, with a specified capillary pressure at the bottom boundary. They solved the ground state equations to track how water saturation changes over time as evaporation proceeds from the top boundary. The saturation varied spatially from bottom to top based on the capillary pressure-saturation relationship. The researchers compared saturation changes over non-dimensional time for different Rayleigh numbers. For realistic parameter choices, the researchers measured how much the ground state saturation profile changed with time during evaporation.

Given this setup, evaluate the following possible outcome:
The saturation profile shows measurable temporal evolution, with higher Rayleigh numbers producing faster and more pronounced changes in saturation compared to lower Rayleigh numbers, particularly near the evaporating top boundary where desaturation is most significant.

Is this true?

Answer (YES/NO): NO